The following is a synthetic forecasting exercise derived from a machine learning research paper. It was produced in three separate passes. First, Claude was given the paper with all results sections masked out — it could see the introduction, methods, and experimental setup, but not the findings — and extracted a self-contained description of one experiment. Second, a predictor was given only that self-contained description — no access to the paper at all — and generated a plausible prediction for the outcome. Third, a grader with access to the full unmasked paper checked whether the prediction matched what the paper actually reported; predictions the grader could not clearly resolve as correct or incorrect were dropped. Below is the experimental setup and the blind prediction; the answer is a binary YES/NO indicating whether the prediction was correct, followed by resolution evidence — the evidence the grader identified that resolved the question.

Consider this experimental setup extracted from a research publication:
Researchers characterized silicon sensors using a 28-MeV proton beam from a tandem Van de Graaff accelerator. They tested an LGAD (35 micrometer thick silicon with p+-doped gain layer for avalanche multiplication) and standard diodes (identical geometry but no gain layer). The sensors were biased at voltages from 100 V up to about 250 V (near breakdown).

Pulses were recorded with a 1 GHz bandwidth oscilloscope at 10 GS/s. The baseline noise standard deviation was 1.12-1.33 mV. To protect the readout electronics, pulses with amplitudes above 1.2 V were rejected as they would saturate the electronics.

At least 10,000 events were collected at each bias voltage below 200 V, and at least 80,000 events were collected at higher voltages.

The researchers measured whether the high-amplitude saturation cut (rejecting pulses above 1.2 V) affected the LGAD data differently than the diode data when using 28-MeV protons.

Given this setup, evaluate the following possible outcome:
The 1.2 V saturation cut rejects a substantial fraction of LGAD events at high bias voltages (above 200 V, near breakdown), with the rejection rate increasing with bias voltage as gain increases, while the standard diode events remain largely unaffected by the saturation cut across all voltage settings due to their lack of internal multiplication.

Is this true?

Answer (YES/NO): NO